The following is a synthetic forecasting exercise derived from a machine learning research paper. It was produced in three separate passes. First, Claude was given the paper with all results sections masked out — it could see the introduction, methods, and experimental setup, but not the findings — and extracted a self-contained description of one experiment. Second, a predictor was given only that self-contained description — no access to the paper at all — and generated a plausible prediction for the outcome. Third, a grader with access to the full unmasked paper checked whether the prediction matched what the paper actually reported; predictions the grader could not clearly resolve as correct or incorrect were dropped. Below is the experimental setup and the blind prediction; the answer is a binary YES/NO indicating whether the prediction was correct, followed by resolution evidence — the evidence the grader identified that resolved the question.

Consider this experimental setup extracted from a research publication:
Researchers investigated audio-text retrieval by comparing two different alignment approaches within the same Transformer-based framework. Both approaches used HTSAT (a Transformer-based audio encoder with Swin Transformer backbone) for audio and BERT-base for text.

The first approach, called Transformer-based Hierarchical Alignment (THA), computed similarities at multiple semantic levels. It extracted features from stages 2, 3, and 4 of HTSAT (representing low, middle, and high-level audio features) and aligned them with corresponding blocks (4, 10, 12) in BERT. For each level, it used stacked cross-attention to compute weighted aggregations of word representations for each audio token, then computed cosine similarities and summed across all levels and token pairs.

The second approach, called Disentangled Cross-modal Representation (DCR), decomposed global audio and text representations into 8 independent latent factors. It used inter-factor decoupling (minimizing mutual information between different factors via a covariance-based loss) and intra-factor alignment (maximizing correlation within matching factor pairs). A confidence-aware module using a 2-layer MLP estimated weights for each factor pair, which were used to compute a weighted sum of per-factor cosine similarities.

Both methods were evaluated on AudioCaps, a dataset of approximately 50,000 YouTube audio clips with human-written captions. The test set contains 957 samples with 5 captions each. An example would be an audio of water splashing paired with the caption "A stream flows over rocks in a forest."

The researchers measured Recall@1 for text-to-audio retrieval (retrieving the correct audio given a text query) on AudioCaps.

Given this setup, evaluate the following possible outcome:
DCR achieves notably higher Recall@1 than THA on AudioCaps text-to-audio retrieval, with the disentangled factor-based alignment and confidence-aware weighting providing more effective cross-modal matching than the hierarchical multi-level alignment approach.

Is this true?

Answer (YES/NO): NO